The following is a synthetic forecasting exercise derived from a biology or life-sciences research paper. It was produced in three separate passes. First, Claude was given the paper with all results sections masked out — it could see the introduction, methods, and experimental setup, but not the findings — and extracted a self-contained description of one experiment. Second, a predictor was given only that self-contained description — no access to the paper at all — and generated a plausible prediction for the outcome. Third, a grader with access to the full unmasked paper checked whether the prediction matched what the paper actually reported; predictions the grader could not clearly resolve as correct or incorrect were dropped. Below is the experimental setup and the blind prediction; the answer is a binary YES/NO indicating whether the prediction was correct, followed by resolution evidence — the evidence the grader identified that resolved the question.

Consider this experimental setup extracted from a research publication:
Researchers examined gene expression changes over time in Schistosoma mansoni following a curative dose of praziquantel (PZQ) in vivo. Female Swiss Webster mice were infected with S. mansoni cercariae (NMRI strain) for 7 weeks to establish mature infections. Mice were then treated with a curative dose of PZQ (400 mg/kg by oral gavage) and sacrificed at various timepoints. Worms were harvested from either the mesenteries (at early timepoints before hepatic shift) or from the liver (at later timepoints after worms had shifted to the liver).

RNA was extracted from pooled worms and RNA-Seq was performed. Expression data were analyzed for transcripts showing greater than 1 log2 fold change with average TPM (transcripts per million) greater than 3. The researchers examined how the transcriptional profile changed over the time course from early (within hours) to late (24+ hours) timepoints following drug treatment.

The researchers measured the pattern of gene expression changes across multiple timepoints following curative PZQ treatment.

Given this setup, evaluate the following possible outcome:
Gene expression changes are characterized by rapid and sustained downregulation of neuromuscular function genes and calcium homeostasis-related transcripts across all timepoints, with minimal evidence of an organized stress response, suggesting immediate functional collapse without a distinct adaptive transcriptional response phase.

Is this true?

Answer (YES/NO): NO